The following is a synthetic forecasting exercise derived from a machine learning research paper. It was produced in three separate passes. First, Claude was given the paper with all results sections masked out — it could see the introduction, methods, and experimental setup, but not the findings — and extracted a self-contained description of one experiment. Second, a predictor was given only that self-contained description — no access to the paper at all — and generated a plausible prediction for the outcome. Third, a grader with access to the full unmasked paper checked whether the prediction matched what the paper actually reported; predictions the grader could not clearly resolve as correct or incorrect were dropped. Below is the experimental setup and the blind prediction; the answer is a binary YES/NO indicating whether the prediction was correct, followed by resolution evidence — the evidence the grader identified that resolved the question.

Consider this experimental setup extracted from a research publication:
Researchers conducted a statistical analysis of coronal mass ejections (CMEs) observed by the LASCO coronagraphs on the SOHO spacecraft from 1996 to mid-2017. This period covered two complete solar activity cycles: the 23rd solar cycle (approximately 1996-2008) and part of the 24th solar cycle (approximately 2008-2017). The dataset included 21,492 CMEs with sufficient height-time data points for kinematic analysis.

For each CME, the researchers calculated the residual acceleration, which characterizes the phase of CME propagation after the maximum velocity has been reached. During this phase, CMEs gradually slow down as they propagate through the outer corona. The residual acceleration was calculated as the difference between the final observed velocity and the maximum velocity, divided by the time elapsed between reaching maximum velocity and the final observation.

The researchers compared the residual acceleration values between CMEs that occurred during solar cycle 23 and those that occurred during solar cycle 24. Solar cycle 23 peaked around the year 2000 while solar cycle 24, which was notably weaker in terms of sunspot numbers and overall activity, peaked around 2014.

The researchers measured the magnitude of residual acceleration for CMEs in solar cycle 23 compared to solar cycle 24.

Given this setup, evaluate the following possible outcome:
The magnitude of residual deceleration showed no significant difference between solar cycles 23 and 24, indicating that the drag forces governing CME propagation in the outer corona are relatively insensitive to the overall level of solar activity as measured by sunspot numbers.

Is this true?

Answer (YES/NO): NO